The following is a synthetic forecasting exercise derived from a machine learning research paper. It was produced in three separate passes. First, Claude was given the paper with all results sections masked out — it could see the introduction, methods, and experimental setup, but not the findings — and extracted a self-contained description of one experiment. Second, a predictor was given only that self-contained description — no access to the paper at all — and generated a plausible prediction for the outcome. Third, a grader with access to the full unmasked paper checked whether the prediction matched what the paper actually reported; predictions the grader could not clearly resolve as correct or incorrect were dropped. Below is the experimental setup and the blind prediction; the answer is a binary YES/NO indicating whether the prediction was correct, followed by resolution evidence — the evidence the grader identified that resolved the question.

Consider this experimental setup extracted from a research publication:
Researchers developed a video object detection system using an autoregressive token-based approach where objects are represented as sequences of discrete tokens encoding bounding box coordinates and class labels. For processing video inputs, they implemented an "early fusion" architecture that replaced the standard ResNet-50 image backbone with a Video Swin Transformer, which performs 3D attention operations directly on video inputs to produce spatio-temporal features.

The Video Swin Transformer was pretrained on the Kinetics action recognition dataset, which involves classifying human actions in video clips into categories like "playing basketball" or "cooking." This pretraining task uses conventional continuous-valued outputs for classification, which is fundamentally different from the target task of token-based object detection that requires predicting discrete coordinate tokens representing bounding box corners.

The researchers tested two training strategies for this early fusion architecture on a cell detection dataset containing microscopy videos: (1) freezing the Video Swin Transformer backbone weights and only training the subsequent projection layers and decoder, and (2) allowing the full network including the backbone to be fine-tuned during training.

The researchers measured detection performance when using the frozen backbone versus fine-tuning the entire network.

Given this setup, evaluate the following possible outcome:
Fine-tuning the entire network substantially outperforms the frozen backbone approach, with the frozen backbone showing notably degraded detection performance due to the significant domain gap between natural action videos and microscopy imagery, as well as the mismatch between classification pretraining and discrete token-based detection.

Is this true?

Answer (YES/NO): NO